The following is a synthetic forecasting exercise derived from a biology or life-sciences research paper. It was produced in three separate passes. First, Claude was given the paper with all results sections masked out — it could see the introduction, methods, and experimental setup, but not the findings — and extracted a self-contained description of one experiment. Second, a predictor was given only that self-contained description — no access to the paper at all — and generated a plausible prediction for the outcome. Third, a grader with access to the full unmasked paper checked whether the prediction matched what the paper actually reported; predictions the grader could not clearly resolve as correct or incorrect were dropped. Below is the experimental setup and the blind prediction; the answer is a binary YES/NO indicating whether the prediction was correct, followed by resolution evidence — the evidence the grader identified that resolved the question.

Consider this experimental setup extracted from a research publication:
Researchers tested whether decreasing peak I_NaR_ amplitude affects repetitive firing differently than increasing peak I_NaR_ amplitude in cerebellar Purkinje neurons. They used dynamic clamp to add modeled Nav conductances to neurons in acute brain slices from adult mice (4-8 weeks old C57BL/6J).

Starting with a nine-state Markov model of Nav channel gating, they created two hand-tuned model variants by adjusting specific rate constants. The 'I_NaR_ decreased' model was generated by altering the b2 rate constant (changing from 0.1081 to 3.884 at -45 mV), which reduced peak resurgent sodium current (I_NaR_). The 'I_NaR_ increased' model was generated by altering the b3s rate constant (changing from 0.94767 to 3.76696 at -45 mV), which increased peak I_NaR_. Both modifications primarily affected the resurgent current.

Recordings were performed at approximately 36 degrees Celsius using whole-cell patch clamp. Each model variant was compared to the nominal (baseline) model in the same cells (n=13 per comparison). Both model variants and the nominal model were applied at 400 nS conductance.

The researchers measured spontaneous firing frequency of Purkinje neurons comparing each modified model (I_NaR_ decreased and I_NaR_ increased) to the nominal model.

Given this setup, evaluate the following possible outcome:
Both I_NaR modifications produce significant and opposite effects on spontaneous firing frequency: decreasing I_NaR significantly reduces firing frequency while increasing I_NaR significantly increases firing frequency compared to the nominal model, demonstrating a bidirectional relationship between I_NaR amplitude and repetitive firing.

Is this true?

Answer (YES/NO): NO